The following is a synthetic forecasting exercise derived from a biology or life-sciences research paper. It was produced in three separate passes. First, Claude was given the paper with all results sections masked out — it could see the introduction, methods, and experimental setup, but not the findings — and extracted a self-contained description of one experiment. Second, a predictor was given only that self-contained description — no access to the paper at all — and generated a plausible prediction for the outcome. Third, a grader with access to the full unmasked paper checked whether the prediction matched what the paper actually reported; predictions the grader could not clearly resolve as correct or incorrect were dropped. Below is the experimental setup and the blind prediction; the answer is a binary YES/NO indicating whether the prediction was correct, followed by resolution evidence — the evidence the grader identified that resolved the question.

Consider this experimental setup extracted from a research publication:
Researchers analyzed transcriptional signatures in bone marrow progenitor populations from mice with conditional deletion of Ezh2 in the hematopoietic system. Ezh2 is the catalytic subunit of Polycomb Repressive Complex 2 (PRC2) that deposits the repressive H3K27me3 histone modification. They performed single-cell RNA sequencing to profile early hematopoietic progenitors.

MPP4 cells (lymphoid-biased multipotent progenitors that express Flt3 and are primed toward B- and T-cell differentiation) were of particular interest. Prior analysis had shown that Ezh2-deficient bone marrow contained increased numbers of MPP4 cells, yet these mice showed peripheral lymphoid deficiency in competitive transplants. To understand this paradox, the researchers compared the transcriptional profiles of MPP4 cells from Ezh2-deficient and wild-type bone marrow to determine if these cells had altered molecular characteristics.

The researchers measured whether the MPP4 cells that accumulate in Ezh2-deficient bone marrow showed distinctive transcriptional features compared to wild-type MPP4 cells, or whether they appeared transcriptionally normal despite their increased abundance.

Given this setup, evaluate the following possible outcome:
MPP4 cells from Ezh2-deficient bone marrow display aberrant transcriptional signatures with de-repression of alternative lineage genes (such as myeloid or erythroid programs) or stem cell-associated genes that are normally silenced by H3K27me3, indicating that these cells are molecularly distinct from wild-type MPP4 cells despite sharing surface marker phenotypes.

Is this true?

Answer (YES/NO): YES